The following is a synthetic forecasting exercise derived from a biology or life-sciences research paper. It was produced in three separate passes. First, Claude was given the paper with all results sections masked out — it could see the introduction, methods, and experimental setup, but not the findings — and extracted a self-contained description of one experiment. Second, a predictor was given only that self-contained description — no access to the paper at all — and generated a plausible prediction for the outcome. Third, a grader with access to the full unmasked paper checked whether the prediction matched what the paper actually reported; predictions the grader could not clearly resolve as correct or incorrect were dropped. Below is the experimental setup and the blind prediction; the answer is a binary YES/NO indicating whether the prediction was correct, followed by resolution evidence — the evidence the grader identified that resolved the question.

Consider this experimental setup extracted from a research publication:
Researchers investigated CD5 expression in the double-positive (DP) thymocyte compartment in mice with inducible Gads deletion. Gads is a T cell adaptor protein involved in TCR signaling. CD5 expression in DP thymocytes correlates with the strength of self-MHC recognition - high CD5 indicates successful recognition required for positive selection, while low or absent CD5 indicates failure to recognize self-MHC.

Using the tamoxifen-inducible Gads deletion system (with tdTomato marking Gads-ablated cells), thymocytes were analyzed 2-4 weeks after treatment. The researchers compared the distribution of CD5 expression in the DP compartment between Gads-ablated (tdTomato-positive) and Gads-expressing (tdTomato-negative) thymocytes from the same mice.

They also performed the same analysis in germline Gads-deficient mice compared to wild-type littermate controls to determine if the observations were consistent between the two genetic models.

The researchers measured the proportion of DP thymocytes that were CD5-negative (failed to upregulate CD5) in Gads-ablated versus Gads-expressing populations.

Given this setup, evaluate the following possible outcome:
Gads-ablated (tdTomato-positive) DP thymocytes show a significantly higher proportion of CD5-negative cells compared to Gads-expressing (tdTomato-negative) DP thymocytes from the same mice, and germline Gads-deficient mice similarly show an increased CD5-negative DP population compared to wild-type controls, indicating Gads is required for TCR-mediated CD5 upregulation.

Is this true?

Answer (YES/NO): YES